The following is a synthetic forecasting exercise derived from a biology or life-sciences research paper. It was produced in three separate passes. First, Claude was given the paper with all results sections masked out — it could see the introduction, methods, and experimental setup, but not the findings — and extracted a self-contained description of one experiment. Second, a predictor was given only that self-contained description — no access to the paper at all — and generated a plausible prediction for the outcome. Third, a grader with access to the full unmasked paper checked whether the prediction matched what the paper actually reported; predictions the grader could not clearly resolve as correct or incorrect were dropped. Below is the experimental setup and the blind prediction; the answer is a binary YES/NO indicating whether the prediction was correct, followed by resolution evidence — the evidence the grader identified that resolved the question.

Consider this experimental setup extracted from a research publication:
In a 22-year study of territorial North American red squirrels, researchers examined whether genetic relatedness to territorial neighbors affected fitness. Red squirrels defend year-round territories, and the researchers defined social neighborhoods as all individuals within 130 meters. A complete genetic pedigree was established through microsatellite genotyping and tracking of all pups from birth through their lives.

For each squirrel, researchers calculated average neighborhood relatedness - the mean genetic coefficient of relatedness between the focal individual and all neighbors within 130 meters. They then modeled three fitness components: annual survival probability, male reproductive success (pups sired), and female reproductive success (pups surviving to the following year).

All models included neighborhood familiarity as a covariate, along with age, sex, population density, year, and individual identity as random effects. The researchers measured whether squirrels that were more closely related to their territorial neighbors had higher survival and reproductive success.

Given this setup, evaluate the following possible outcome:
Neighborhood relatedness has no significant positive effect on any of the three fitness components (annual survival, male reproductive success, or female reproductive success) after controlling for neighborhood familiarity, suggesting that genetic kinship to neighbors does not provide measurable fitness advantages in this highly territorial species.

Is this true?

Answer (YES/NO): YES